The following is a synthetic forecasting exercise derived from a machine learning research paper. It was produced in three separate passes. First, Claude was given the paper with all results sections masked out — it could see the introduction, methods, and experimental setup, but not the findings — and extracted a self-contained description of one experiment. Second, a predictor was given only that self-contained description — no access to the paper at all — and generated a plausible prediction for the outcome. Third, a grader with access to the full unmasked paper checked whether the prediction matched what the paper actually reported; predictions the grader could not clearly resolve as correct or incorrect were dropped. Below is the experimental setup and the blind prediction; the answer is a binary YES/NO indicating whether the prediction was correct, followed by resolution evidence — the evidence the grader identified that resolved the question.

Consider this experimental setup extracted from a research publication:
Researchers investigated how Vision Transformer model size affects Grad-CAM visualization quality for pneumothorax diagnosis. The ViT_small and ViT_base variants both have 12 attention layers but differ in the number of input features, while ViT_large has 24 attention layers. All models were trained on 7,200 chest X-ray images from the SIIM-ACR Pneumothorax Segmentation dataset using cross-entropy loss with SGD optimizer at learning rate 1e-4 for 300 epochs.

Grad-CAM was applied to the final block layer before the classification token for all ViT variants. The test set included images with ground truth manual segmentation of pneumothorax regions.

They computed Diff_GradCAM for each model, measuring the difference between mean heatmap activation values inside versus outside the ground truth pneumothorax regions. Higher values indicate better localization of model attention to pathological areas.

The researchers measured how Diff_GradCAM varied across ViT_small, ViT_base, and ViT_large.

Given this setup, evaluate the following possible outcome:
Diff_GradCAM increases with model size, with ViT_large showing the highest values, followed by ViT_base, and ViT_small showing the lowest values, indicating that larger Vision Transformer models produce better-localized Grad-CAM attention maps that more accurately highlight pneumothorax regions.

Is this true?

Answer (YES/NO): NO